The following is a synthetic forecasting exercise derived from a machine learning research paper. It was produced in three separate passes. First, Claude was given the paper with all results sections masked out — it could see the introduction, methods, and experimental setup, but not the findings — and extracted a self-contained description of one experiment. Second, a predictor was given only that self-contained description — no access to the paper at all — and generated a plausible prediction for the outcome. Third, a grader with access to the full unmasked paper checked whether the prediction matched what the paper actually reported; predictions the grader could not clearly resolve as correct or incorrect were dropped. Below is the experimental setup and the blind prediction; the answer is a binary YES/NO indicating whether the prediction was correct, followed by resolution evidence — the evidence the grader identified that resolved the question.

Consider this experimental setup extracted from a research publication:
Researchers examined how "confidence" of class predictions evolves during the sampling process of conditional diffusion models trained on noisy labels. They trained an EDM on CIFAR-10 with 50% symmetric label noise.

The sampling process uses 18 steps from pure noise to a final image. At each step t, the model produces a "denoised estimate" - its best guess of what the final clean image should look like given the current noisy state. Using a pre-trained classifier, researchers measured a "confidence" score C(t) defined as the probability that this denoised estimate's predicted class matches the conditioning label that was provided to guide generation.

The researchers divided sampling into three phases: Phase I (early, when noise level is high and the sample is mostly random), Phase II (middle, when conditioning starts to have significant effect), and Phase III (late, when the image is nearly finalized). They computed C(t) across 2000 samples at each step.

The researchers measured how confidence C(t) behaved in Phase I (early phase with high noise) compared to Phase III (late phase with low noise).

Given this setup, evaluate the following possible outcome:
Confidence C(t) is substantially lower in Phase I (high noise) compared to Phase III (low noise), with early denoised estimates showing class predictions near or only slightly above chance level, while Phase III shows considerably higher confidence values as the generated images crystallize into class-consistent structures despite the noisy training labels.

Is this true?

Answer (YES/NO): YES